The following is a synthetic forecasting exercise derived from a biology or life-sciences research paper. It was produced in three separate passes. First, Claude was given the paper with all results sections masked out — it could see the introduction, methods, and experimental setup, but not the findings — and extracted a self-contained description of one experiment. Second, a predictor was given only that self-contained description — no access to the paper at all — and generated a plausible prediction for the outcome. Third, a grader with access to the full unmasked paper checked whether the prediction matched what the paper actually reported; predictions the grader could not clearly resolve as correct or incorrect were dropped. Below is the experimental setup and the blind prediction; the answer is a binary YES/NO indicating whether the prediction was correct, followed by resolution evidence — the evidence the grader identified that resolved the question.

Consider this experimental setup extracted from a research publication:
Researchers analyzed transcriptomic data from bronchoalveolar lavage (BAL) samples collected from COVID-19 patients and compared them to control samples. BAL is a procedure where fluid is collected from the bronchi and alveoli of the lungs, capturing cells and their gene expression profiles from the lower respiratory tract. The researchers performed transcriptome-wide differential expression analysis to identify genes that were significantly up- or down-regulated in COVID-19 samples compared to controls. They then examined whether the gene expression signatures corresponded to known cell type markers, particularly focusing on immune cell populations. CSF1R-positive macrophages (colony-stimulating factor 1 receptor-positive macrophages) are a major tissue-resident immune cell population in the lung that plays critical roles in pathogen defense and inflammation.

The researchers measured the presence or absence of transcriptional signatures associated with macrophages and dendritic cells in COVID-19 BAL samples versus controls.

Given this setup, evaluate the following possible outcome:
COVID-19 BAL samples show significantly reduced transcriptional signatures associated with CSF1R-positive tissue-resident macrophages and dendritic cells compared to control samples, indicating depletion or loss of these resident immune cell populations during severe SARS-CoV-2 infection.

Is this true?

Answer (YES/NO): YES